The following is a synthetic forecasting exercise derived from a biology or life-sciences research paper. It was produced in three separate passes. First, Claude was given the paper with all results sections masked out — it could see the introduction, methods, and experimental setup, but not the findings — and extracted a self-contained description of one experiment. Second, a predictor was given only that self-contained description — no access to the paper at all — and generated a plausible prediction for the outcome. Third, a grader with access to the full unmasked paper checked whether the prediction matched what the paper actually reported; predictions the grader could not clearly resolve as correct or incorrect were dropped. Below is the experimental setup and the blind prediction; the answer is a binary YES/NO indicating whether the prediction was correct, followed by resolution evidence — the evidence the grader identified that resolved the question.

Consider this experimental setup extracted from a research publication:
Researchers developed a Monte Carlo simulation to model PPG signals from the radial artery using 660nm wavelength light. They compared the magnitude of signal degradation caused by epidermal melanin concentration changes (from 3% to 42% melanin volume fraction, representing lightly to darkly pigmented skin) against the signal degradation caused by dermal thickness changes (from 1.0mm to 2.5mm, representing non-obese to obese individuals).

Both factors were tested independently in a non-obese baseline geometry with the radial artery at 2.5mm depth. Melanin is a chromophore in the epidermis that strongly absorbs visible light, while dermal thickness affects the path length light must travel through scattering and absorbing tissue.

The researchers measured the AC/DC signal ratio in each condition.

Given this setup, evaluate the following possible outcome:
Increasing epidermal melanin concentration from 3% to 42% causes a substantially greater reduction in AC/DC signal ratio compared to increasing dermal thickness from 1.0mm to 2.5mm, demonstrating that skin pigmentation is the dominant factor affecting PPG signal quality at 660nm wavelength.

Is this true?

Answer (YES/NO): NO